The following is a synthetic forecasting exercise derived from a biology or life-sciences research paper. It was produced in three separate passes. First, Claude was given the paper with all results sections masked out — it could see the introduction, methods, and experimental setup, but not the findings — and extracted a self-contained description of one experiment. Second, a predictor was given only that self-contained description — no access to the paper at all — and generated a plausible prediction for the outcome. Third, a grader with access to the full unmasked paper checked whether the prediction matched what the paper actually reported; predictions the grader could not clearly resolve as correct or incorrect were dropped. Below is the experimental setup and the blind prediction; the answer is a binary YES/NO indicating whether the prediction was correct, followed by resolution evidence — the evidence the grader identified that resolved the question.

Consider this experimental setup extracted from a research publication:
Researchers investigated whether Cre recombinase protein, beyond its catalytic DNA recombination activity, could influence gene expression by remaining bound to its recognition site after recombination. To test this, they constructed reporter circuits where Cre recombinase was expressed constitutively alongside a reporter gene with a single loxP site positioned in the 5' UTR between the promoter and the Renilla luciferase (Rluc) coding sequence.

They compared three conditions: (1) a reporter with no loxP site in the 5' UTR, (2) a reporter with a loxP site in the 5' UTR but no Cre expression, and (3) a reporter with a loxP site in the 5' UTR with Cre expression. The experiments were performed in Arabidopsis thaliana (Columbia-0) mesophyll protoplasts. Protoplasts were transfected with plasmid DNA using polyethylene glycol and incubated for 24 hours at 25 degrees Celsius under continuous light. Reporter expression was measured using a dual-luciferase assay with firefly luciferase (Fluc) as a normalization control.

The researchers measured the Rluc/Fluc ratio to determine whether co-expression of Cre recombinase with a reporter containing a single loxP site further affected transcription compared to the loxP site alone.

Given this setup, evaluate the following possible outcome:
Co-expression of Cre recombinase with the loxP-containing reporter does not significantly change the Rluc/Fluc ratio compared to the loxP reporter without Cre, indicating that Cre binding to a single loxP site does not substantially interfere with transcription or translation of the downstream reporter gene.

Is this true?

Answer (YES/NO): NO